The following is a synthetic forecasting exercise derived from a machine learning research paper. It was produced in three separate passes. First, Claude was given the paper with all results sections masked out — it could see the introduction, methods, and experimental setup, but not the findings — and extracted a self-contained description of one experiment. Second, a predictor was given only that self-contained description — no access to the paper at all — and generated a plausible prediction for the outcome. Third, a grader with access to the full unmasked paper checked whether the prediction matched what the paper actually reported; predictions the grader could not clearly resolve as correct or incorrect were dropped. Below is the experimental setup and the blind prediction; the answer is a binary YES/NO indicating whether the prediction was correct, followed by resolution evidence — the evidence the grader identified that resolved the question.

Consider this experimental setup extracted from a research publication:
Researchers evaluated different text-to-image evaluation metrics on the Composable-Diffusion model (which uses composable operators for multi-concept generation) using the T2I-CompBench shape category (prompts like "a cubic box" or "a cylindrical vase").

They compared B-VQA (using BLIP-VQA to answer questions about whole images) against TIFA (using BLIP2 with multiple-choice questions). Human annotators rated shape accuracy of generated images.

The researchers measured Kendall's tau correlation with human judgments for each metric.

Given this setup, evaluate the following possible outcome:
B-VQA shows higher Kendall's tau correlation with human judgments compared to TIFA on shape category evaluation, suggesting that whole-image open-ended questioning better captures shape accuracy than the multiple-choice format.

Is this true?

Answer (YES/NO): NO